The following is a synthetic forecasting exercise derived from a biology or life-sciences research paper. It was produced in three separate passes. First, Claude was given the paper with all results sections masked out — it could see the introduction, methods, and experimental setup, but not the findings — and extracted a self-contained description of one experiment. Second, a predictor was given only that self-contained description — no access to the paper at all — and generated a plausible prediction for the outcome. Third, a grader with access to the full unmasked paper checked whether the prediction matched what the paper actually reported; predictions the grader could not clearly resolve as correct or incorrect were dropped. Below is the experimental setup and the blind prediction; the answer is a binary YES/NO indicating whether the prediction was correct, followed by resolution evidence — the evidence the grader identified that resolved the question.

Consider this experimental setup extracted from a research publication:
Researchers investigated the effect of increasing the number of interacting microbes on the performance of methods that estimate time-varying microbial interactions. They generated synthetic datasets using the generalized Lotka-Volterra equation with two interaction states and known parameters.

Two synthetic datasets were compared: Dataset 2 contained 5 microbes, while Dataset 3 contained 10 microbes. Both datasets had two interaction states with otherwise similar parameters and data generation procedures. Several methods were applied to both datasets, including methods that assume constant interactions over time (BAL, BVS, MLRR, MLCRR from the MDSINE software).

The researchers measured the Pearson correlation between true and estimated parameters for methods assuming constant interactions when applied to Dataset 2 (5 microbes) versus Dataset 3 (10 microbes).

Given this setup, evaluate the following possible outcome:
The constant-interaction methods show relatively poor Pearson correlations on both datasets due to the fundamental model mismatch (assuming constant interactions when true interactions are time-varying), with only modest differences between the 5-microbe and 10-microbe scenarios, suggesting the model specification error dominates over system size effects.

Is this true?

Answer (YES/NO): NO